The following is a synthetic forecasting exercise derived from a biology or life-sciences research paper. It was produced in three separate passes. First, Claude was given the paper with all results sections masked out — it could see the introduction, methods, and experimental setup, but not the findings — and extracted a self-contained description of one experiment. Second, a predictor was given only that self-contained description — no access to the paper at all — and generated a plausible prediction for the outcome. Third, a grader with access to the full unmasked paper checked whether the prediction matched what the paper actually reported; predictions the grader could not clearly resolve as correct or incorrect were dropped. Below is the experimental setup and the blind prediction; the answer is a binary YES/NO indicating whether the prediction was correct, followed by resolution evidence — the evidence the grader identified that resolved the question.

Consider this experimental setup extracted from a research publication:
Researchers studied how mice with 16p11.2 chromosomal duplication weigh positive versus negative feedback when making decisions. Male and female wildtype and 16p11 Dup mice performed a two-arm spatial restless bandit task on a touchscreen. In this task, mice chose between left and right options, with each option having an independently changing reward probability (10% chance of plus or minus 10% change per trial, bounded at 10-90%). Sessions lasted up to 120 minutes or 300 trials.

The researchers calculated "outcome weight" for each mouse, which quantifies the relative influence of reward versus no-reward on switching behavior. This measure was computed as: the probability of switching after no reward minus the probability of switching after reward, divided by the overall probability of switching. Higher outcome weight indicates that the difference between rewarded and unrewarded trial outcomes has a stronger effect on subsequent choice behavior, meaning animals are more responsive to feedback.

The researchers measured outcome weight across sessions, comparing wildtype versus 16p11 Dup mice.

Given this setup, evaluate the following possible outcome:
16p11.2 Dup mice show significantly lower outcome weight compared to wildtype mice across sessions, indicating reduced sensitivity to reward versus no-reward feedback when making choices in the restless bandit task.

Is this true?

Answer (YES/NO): NO